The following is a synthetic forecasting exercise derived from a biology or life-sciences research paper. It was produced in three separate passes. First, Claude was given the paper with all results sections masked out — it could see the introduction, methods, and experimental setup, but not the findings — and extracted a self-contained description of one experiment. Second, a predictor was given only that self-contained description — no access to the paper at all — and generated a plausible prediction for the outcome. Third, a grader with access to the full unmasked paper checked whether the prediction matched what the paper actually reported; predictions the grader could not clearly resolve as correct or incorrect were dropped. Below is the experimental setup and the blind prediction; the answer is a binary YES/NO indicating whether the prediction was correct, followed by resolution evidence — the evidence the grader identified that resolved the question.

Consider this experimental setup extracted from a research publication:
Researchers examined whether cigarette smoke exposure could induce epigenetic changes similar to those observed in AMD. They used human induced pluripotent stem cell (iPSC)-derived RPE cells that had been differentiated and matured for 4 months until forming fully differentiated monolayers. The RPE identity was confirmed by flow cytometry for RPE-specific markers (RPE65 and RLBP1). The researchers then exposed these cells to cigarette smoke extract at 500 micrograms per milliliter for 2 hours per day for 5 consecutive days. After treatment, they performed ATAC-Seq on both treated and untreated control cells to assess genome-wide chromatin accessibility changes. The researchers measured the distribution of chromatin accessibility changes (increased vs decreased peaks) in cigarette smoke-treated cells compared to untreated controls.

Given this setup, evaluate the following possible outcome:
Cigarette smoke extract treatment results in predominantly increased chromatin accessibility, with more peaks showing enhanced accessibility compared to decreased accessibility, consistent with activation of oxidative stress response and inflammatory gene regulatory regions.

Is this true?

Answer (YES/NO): NO